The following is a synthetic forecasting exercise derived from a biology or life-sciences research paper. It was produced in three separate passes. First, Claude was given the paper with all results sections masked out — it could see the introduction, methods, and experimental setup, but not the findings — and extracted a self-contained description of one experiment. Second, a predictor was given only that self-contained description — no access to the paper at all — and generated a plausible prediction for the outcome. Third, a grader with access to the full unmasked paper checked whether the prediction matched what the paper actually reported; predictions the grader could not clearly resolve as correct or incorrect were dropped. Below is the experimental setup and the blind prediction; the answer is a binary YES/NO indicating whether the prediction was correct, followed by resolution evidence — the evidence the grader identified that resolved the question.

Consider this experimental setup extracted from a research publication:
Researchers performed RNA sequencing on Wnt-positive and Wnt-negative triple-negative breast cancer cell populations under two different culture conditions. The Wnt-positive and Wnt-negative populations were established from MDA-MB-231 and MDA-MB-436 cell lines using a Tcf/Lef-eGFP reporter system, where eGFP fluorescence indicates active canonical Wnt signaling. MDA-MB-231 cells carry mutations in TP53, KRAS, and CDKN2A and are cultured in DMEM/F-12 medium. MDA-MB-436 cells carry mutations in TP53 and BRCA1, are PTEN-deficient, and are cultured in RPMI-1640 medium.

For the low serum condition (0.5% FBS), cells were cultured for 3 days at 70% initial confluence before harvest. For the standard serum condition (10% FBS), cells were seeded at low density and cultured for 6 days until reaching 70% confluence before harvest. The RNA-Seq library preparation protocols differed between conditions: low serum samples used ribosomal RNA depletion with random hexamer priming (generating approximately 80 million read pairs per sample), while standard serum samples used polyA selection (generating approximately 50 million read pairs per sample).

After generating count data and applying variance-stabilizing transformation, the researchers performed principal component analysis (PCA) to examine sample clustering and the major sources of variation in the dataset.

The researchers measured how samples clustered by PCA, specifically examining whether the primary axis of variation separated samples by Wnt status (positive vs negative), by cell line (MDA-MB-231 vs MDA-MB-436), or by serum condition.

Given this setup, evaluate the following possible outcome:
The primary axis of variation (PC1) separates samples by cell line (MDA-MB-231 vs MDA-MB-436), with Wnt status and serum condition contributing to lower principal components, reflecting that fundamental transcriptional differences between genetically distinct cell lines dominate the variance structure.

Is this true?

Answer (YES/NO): YES